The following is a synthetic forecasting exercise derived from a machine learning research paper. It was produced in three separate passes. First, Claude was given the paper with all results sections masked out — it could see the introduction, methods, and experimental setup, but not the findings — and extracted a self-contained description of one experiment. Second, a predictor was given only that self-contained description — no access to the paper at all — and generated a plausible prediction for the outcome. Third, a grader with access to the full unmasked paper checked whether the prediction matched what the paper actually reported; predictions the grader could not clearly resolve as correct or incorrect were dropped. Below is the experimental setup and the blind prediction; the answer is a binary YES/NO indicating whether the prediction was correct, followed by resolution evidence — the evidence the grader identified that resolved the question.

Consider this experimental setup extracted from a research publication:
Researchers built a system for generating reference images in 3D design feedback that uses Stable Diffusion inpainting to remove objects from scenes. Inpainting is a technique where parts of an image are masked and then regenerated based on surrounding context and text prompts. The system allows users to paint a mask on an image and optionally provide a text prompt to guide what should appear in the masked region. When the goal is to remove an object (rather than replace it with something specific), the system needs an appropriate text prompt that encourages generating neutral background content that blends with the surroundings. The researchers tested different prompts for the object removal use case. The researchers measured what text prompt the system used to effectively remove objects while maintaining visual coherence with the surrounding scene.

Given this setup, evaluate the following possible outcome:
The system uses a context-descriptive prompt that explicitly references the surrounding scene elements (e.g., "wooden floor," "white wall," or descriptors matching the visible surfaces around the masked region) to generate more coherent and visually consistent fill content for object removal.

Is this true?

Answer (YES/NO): NO